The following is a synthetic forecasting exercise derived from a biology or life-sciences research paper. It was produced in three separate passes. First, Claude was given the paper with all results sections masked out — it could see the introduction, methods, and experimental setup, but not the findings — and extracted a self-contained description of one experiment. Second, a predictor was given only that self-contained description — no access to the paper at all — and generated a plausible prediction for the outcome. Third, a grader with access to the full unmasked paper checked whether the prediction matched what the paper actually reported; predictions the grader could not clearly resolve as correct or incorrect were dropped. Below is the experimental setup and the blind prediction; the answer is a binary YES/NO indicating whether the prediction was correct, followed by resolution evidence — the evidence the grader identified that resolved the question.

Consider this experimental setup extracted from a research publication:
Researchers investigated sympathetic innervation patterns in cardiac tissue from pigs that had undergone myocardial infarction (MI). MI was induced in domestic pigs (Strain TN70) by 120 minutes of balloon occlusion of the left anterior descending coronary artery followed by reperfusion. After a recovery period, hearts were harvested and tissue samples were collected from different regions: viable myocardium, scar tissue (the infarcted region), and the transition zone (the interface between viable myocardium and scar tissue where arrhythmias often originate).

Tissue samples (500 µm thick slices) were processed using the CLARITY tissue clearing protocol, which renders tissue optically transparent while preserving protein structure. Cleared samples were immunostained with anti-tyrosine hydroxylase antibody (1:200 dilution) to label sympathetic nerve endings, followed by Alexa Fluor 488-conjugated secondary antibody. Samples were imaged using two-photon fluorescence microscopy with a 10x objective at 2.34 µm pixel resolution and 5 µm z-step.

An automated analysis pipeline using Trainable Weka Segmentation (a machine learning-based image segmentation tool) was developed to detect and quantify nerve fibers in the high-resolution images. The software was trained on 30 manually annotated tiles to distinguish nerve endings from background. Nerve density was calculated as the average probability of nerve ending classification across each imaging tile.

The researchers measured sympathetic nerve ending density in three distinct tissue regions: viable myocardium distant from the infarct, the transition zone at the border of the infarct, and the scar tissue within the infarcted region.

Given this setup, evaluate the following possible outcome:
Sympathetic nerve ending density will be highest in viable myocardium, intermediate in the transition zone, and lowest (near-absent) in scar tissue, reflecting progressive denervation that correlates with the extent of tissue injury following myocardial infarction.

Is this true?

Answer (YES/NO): NO